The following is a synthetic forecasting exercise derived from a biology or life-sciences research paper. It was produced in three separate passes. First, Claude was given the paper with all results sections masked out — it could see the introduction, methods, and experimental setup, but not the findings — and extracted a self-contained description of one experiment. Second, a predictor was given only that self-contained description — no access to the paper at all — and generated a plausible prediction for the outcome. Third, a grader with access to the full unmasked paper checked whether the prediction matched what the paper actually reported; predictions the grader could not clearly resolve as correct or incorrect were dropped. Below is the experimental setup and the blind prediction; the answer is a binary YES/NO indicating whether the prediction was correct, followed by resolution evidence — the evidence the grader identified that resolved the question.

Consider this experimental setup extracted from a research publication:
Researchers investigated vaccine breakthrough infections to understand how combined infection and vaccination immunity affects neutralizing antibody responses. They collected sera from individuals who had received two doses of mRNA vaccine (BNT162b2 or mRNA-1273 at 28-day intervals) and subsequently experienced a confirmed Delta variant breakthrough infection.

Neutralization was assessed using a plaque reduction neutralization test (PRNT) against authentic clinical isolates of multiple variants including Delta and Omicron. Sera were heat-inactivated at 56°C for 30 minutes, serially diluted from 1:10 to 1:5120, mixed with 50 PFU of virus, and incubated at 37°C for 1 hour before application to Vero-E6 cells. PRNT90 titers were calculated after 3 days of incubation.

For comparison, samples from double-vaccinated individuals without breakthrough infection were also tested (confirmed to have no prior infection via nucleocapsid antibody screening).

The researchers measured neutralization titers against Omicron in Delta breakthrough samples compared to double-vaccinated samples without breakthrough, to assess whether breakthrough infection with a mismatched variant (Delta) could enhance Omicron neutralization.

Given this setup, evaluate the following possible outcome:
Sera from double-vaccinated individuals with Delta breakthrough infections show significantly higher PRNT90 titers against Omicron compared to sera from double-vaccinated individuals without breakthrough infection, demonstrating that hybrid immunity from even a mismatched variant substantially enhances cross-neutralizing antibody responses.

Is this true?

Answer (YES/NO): YES